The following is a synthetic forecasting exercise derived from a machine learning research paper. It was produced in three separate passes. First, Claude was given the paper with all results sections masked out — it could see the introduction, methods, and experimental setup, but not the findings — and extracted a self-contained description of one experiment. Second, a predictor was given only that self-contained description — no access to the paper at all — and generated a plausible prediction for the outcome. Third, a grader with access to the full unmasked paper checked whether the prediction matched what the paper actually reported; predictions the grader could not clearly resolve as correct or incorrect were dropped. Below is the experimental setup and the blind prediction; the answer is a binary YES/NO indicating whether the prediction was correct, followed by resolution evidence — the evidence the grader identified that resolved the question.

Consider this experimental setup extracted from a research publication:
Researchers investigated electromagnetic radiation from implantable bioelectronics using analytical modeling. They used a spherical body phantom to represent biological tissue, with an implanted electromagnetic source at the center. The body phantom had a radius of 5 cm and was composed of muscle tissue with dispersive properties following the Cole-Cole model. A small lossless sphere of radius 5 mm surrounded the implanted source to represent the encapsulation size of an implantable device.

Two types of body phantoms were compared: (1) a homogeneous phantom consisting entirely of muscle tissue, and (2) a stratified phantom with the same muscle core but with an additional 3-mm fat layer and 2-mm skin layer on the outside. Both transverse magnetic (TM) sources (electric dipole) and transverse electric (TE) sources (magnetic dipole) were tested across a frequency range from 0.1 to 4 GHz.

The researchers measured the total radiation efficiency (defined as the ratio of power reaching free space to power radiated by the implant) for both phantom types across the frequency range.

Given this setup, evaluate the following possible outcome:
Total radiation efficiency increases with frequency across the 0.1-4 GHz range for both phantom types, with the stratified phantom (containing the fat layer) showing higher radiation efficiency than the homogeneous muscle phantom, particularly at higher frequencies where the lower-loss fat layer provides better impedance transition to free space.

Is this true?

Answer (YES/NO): NO